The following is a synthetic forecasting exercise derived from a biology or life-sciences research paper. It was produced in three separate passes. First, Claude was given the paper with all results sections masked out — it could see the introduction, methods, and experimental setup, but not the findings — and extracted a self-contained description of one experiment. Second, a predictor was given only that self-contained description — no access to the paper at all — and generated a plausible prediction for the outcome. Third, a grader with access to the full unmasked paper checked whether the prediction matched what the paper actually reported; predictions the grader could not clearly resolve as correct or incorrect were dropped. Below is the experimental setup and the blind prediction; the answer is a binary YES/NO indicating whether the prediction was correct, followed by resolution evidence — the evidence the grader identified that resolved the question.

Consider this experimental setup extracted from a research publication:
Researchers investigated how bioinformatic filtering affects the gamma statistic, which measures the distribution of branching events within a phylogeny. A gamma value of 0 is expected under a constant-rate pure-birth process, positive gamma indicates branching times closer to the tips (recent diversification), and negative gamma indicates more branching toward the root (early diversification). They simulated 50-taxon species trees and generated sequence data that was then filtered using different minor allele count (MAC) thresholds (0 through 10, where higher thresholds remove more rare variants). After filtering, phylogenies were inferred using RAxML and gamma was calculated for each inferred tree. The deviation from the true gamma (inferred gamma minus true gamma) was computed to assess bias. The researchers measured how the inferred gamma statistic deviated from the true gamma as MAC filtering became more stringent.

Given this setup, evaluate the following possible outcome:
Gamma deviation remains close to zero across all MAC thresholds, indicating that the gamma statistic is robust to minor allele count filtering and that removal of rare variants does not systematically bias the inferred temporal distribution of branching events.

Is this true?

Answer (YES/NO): NO